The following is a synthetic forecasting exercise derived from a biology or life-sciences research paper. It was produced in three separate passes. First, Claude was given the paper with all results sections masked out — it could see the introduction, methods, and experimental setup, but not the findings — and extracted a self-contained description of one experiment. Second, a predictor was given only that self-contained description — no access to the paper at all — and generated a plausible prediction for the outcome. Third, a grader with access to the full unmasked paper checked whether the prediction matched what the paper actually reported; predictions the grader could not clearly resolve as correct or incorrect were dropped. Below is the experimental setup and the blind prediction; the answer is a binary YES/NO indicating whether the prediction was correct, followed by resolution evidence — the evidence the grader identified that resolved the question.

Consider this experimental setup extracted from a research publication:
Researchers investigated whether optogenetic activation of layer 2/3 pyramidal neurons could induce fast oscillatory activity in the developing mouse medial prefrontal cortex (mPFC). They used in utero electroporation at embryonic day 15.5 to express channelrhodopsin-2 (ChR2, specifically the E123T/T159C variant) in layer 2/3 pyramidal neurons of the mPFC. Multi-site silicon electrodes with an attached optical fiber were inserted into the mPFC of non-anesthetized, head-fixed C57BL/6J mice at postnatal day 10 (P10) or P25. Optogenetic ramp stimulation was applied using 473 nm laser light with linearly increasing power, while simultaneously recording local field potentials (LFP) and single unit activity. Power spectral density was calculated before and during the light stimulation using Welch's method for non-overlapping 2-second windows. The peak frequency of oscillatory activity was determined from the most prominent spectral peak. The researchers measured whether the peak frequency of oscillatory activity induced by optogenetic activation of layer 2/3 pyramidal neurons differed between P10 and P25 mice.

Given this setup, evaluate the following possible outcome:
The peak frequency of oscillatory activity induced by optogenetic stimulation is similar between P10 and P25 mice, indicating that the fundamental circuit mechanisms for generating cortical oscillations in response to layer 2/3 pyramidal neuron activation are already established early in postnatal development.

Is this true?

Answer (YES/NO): NO